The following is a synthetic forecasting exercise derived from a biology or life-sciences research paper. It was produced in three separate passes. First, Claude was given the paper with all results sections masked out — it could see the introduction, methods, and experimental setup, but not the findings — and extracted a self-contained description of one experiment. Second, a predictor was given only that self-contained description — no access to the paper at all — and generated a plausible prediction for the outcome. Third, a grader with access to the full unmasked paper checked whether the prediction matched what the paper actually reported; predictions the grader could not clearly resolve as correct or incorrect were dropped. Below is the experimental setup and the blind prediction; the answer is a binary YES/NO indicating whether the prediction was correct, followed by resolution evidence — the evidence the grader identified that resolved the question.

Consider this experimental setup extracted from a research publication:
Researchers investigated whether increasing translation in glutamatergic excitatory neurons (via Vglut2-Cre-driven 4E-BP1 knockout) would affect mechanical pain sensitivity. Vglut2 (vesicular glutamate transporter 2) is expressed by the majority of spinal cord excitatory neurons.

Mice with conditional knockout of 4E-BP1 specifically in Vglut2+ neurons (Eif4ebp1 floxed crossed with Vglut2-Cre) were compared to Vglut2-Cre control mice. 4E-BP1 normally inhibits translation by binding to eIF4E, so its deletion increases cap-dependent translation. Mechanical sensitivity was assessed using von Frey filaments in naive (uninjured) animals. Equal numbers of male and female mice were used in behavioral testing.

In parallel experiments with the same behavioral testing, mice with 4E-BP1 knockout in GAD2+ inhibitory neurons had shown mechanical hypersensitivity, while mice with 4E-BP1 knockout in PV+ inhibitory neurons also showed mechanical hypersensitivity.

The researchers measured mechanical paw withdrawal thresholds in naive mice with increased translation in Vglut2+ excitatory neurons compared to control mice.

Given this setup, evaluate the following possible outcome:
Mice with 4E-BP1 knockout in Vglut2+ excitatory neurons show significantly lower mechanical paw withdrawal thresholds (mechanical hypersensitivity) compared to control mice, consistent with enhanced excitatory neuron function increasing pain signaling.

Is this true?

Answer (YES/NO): NO